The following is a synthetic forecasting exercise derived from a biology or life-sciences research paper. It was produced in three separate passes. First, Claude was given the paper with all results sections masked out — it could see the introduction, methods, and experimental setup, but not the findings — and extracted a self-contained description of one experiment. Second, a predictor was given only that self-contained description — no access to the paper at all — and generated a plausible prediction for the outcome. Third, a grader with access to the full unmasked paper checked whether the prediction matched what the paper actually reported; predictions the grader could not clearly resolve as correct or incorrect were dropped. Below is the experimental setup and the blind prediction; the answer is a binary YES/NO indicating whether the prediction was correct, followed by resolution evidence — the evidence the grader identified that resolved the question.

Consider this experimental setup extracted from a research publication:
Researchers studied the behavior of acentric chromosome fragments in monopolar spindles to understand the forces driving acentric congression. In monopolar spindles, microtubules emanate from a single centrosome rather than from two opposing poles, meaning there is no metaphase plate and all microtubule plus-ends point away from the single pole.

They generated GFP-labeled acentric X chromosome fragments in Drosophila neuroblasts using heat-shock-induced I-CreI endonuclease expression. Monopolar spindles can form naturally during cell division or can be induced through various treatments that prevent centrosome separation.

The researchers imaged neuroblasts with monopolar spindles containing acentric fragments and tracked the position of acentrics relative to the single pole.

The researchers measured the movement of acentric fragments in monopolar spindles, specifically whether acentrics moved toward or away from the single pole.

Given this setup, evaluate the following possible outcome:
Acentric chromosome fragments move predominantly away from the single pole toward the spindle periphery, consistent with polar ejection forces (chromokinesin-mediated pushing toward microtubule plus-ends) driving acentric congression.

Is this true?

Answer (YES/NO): YES